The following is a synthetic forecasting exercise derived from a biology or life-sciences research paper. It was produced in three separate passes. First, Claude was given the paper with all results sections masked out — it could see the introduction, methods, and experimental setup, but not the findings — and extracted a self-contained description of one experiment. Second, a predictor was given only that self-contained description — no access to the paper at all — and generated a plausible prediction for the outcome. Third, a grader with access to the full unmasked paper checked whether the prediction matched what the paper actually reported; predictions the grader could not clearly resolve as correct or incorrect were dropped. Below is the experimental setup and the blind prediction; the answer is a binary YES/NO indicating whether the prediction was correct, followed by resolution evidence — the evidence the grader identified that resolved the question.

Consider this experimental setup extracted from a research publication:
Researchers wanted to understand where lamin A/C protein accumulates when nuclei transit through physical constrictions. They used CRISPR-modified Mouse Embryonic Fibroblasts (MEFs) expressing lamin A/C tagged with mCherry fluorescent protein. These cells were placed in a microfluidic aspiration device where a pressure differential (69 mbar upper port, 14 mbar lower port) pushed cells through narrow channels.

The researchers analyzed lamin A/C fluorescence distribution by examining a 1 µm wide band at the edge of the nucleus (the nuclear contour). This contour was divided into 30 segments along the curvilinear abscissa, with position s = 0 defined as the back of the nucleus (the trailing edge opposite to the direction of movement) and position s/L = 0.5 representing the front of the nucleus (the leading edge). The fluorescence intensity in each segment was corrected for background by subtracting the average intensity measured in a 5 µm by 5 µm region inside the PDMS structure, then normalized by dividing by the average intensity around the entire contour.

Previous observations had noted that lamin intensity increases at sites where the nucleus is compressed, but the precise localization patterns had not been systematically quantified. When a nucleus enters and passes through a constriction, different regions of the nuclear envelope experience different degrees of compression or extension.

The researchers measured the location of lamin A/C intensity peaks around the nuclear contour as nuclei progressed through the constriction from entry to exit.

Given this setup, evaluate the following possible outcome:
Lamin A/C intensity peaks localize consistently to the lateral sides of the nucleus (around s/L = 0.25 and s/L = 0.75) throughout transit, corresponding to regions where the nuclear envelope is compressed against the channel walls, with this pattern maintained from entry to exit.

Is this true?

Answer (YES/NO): NO